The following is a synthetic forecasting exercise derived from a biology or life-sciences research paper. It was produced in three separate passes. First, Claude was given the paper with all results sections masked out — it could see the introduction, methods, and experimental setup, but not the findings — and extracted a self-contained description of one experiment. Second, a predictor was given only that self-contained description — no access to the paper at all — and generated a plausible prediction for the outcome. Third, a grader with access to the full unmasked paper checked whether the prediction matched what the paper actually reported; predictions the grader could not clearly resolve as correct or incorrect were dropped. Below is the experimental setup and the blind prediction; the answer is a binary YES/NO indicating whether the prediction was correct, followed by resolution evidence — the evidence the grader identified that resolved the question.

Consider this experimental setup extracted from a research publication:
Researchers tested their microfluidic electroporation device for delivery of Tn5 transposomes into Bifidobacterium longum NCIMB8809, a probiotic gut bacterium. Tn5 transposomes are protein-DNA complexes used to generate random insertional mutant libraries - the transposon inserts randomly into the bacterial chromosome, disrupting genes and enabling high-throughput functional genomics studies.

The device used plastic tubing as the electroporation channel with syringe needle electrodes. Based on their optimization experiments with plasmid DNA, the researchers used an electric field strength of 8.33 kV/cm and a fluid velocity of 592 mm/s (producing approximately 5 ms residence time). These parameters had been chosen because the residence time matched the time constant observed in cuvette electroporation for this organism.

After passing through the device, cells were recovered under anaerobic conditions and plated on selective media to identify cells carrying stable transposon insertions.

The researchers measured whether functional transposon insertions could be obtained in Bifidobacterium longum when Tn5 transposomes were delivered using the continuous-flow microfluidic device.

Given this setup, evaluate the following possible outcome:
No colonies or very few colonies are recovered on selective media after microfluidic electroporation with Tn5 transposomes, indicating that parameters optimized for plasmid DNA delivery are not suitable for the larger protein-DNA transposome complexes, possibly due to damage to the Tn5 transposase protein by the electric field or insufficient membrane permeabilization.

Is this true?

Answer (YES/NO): NO